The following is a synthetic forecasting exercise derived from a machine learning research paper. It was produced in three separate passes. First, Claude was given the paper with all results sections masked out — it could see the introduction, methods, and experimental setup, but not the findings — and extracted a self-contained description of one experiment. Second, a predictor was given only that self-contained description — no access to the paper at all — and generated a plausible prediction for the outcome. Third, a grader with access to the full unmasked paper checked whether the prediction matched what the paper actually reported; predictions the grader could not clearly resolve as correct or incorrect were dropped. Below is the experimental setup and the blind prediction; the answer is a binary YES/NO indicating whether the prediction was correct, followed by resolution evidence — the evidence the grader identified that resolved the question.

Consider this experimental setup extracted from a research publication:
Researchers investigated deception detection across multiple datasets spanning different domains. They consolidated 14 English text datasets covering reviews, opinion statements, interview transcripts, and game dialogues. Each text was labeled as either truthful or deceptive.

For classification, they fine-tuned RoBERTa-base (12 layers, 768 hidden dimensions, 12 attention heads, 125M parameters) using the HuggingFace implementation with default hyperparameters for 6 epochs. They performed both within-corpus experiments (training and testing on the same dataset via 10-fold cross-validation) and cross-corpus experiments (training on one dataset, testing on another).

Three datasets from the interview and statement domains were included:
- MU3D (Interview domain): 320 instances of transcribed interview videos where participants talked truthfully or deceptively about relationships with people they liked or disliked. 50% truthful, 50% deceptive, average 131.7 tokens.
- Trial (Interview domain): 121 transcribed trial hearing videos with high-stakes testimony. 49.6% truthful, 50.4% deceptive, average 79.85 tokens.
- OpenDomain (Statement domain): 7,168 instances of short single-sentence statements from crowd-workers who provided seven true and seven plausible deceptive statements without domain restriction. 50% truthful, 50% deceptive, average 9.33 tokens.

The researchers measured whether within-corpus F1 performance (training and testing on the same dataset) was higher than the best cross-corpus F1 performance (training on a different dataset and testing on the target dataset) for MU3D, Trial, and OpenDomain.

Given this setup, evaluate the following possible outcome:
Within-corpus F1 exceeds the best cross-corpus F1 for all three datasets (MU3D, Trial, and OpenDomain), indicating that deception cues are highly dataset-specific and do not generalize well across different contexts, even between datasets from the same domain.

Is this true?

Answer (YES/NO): NO